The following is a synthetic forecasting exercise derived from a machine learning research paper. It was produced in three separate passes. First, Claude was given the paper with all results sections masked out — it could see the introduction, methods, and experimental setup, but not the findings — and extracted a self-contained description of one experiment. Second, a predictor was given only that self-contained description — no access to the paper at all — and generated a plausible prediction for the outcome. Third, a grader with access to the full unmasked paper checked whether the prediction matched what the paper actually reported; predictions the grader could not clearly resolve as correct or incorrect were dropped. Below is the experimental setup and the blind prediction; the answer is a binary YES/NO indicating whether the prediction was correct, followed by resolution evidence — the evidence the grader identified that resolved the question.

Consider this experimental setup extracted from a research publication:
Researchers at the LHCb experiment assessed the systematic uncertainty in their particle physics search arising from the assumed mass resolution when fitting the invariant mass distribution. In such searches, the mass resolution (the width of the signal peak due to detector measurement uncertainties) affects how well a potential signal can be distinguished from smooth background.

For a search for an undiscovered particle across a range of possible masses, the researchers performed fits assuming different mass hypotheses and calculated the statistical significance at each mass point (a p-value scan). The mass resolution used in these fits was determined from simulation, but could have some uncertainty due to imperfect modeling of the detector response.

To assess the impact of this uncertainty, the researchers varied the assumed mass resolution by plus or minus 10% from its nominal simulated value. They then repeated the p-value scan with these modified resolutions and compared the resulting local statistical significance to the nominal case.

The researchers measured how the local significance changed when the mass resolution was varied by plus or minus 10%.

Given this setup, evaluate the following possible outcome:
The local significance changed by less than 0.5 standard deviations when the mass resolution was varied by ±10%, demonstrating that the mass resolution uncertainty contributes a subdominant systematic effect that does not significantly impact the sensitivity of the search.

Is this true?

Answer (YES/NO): YES